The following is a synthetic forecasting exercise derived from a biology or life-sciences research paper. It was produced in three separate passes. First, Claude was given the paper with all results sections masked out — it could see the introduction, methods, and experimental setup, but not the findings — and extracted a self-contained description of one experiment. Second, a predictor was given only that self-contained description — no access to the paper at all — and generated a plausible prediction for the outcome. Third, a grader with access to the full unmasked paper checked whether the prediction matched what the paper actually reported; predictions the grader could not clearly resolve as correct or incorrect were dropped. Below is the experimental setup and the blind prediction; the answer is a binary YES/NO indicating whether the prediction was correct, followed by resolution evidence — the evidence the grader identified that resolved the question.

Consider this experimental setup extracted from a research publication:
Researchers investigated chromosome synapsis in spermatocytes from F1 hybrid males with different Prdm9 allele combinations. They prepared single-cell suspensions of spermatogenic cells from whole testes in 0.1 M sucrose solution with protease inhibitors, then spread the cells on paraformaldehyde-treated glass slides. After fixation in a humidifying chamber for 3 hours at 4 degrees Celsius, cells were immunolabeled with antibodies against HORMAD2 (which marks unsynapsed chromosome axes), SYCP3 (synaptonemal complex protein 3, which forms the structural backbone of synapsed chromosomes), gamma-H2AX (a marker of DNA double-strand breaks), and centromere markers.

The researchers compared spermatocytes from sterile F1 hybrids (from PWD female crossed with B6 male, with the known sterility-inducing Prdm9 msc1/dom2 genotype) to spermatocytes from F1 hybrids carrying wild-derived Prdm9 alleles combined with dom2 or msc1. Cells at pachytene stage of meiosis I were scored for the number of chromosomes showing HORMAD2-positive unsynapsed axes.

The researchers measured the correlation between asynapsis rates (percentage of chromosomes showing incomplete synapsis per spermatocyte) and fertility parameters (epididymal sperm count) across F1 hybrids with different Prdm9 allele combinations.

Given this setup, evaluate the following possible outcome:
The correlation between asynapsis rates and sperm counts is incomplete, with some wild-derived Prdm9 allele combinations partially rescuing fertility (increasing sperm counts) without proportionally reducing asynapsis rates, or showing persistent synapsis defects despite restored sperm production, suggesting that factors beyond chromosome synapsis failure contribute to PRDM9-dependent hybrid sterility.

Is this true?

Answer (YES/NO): YES